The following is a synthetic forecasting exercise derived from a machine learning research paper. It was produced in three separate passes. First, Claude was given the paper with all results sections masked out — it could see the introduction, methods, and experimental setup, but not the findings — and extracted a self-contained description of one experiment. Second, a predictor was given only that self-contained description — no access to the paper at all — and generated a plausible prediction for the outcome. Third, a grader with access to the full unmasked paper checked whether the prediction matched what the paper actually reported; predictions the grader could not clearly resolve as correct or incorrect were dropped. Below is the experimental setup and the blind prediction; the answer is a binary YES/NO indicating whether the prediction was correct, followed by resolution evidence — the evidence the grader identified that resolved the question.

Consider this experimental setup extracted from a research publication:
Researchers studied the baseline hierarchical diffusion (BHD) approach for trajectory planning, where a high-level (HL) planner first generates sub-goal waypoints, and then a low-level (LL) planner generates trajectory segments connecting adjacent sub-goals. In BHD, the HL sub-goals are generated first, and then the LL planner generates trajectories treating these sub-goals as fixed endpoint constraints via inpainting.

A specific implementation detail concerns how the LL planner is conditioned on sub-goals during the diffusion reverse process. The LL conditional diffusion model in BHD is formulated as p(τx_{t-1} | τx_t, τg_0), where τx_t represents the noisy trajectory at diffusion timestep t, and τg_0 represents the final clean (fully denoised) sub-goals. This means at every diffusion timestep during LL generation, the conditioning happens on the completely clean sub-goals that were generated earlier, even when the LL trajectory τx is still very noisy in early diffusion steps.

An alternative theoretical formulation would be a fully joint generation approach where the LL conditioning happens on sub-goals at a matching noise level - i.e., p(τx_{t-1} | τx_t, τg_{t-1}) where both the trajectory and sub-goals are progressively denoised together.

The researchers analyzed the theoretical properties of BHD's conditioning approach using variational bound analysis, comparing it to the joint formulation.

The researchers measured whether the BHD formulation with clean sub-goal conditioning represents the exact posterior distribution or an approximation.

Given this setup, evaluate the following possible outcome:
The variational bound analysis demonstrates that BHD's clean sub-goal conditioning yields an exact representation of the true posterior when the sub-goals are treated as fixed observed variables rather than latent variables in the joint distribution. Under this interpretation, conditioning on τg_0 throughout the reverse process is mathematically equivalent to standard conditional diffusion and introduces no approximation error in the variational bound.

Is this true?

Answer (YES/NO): NO